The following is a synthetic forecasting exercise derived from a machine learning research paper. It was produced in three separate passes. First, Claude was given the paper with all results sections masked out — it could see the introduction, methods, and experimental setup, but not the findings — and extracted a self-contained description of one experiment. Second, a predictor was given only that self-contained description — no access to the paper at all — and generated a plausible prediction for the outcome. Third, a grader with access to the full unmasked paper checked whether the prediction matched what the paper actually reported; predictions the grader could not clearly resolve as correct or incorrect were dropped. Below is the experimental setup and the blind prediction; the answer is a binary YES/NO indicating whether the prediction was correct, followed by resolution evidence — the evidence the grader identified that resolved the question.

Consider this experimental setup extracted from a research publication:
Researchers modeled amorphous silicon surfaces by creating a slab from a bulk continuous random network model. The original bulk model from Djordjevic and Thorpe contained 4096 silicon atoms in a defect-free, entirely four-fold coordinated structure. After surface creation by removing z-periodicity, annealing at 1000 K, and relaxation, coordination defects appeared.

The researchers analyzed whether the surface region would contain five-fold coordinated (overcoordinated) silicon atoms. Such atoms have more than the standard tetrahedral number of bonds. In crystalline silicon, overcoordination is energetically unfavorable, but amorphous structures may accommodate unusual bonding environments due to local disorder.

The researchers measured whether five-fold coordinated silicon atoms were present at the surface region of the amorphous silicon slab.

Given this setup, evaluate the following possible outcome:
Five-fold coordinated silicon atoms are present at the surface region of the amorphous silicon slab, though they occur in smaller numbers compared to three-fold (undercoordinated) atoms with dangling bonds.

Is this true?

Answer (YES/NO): YES